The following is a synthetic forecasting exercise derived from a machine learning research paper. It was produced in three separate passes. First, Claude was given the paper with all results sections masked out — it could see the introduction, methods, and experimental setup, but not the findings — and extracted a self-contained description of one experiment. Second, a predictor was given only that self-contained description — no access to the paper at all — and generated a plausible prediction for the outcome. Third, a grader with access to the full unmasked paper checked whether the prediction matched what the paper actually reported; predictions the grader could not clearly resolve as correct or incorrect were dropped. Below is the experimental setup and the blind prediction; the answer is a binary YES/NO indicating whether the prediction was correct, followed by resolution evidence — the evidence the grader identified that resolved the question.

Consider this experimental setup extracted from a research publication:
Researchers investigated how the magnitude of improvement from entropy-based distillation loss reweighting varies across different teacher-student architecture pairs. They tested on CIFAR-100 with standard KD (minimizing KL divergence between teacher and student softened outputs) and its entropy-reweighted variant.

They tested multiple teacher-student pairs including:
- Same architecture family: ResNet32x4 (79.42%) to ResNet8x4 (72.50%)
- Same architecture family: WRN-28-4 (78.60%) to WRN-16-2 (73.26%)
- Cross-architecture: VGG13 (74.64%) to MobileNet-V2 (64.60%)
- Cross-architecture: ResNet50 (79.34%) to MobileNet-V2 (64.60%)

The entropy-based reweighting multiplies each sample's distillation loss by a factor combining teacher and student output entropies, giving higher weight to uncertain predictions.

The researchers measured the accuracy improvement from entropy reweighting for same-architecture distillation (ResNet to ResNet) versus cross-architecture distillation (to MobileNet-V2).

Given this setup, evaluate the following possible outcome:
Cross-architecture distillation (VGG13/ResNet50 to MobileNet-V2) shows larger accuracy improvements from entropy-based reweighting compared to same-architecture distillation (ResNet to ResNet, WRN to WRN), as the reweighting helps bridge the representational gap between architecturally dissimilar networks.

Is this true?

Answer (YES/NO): YES